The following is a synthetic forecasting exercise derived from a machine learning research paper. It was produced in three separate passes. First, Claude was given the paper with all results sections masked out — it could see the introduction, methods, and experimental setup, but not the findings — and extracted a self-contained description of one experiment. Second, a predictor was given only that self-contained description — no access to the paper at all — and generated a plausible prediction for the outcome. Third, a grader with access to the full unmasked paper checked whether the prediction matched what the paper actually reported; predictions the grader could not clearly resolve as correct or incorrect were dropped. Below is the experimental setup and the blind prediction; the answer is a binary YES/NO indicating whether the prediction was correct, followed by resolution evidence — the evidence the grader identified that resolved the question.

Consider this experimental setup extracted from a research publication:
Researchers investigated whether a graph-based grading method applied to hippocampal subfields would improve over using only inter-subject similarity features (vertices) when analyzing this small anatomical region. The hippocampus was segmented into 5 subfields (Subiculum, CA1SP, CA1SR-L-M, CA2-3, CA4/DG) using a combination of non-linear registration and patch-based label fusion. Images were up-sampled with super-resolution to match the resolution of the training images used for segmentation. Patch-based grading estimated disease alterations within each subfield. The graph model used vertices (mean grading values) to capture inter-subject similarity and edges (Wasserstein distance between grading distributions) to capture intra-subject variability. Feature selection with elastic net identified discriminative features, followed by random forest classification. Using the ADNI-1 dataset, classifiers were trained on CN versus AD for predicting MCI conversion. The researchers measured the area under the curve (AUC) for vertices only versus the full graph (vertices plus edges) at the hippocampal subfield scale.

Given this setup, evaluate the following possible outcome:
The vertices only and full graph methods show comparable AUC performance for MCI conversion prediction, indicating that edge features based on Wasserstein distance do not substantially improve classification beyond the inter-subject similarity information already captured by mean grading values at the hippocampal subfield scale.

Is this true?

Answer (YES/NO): NO